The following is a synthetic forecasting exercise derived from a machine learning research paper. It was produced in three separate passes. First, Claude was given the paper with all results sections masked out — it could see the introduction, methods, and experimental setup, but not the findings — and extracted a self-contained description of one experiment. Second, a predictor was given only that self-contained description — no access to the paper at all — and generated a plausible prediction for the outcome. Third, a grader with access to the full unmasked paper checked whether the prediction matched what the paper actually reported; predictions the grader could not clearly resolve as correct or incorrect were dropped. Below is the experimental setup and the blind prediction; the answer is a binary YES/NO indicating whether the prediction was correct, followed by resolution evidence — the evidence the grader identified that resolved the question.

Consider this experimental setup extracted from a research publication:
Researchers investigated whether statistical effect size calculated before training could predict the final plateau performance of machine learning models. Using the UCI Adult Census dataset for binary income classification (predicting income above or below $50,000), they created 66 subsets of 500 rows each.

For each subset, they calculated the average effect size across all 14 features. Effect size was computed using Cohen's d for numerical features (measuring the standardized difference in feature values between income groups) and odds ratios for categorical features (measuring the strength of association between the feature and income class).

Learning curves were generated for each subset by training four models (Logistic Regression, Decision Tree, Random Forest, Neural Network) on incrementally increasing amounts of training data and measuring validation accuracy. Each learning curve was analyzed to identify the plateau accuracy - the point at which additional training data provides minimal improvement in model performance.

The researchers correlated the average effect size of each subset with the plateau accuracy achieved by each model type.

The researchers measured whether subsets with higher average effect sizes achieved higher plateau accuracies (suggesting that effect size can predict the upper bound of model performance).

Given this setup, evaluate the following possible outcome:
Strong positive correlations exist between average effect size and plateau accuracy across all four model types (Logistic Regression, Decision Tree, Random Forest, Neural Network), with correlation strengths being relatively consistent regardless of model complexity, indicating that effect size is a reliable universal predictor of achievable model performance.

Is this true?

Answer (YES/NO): NO